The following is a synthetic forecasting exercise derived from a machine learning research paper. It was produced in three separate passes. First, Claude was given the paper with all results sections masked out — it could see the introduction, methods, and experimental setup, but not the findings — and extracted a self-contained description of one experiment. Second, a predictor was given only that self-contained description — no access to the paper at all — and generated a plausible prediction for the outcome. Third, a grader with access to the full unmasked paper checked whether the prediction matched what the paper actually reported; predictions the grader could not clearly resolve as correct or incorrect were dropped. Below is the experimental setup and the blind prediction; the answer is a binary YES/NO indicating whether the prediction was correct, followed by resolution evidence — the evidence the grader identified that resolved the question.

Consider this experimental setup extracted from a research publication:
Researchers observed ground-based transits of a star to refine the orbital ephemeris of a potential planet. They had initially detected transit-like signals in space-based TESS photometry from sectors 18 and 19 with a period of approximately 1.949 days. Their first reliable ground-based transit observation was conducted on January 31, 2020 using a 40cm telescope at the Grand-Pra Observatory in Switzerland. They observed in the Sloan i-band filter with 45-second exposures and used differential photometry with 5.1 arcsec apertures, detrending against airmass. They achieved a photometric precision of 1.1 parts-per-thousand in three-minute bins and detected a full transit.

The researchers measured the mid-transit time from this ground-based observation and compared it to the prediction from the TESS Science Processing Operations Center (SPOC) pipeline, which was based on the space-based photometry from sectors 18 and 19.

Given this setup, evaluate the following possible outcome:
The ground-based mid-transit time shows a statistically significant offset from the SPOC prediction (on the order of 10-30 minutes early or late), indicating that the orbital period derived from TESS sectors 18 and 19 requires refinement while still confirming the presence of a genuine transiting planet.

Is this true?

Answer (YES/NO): NO